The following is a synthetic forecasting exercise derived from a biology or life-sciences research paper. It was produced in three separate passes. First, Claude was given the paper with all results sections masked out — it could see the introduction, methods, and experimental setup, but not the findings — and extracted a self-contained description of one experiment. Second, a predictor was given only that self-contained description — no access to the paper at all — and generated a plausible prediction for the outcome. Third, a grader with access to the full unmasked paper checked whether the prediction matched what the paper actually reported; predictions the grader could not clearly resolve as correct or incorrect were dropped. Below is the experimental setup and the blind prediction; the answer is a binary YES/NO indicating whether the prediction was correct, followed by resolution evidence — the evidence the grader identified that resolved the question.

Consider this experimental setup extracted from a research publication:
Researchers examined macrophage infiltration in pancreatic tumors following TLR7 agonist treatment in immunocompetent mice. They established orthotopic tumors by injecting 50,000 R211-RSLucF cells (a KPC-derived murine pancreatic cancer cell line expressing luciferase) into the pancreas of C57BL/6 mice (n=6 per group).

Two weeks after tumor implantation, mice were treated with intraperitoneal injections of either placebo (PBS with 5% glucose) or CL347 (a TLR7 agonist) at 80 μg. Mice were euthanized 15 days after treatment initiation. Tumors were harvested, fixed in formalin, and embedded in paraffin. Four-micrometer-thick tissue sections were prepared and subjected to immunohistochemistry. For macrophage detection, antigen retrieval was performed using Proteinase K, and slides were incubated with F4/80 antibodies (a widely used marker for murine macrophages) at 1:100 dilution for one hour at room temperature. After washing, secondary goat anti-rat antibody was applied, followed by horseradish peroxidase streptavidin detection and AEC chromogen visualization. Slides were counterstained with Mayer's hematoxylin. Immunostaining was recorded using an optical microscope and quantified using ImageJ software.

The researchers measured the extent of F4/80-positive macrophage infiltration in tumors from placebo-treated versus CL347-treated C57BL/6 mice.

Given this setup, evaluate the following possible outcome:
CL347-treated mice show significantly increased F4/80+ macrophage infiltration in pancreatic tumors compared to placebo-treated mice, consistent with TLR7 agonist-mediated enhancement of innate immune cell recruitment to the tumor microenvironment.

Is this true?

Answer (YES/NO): YES